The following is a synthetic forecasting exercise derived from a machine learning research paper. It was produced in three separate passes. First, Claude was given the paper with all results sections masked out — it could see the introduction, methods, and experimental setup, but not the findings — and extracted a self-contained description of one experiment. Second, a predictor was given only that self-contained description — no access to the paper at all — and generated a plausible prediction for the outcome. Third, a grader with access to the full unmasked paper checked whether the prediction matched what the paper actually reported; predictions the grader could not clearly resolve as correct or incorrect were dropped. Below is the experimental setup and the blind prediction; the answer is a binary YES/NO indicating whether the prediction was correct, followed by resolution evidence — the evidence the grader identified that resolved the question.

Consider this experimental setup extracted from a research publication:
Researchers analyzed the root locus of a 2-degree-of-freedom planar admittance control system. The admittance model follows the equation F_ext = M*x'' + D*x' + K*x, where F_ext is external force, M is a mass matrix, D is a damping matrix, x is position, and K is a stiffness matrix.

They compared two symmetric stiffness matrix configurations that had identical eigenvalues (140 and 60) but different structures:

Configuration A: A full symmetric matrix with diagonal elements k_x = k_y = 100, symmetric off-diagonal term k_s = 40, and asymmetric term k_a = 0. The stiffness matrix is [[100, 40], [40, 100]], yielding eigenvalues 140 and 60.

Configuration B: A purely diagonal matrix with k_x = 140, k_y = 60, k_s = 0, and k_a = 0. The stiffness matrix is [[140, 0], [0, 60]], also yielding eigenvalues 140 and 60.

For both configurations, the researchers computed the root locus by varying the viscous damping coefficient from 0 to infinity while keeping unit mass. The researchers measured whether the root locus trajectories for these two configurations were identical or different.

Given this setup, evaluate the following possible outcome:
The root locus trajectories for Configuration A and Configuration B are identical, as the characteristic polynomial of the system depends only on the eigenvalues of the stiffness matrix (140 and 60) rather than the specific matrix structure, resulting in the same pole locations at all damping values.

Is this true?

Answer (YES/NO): YES